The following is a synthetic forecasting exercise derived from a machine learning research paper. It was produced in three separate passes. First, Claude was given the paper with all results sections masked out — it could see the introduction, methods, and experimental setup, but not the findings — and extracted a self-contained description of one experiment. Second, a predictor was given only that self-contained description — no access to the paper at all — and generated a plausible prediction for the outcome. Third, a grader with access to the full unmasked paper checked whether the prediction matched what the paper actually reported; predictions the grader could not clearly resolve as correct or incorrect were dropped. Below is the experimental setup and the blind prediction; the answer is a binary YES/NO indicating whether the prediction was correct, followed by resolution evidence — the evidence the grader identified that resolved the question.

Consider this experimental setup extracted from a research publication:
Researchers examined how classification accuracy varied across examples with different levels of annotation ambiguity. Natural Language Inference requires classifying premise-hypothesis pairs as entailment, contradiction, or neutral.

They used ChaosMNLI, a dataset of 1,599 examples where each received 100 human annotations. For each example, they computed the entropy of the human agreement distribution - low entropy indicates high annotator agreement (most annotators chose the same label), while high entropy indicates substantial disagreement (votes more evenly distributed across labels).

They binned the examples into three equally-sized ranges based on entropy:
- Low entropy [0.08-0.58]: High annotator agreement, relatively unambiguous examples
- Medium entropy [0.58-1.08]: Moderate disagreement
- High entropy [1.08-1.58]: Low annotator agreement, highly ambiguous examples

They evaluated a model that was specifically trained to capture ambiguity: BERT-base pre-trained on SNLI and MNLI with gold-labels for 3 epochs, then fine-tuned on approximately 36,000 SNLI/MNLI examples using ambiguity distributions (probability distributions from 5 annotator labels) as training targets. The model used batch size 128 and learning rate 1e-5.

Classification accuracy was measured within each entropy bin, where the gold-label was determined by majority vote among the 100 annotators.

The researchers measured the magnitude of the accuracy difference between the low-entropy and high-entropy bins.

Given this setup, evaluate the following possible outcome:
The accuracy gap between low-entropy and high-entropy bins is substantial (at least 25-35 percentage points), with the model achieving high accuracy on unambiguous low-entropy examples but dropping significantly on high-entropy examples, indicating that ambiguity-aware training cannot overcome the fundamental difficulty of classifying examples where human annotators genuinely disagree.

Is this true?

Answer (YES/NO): NO